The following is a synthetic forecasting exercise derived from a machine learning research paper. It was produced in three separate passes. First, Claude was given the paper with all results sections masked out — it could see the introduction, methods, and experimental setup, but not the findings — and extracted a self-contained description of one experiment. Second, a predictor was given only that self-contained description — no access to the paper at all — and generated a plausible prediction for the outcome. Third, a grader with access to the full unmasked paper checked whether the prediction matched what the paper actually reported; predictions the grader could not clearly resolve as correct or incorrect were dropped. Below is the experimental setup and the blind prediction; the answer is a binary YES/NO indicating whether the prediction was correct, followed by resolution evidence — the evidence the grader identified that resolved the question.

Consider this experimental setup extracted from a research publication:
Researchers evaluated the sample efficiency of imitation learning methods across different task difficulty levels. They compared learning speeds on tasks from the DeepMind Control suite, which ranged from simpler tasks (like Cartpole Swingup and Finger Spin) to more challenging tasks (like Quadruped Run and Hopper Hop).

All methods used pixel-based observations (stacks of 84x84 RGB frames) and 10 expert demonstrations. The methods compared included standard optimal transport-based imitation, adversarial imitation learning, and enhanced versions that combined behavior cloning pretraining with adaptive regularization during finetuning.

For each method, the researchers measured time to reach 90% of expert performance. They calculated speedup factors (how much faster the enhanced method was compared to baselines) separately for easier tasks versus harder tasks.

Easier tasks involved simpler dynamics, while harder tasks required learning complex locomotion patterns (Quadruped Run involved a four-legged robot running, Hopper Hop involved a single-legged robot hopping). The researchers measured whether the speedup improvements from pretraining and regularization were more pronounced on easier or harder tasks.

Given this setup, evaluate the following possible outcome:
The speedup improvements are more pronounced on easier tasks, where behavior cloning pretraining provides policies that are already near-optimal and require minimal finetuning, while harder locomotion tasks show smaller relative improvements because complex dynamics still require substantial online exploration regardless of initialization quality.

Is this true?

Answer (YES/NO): NO